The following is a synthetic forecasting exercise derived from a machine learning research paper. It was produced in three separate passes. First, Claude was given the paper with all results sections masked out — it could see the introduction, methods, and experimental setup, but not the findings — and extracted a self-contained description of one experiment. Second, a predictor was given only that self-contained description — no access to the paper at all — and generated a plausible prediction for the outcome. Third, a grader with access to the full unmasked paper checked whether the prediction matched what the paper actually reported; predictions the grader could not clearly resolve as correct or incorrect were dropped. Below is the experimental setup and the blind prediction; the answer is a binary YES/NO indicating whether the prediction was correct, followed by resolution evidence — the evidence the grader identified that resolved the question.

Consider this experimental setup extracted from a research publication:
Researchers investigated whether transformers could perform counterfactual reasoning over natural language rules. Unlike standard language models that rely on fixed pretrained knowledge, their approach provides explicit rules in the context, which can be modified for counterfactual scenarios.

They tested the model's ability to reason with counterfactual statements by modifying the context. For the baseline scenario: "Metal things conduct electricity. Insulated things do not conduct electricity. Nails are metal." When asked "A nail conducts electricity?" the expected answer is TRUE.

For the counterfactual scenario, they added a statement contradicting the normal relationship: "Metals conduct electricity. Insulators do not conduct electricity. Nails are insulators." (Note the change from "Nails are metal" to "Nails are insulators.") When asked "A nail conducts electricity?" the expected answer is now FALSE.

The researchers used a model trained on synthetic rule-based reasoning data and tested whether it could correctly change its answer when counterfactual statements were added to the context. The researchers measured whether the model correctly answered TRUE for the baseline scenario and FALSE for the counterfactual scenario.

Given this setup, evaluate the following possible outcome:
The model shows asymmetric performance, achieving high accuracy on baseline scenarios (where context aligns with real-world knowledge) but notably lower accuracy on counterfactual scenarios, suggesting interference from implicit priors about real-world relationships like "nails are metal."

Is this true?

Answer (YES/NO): NO